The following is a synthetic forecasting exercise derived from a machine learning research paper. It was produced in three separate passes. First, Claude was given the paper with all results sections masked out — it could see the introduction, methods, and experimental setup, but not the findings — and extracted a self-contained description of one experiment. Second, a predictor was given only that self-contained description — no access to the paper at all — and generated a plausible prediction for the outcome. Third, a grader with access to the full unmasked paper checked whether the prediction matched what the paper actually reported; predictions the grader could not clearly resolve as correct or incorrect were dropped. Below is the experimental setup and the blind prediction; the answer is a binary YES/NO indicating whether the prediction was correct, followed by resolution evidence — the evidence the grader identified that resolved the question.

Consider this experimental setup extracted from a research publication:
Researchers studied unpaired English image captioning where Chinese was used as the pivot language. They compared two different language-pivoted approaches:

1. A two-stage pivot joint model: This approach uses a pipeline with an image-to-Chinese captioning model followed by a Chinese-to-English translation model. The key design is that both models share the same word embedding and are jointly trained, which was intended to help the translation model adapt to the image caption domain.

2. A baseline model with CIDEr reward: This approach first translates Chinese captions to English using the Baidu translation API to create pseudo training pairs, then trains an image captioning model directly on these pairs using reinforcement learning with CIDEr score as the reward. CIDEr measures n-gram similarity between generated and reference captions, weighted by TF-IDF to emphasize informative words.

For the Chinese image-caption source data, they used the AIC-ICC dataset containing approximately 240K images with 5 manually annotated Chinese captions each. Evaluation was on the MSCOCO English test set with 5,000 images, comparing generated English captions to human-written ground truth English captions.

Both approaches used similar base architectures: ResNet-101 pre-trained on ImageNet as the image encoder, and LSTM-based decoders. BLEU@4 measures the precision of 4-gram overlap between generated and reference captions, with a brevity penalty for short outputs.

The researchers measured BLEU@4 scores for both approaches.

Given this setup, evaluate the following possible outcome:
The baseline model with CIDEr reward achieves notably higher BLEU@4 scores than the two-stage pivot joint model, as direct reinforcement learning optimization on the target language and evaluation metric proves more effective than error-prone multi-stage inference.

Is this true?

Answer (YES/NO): NO